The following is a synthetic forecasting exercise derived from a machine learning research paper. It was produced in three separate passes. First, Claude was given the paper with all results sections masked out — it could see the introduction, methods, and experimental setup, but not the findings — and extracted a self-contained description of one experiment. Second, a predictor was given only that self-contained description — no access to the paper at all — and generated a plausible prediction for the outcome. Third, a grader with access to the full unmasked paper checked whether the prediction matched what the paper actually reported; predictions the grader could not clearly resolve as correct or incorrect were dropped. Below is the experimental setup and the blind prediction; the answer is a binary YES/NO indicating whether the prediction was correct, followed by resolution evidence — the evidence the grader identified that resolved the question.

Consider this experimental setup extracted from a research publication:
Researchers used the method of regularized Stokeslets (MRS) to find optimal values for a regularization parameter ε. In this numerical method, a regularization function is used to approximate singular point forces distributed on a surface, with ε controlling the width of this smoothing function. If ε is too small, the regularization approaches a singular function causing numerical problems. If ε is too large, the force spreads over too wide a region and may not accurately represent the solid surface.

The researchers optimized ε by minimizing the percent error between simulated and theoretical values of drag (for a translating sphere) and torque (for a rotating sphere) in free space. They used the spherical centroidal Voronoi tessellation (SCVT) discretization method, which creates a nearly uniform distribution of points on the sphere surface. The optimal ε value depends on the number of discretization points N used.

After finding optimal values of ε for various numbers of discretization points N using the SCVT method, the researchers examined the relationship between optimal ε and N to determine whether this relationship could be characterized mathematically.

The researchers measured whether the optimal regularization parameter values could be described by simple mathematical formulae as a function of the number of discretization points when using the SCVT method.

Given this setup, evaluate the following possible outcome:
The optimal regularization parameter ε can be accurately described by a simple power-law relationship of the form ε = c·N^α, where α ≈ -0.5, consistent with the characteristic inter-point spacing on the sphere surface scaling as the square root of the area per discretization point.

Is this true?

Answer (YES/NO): NO